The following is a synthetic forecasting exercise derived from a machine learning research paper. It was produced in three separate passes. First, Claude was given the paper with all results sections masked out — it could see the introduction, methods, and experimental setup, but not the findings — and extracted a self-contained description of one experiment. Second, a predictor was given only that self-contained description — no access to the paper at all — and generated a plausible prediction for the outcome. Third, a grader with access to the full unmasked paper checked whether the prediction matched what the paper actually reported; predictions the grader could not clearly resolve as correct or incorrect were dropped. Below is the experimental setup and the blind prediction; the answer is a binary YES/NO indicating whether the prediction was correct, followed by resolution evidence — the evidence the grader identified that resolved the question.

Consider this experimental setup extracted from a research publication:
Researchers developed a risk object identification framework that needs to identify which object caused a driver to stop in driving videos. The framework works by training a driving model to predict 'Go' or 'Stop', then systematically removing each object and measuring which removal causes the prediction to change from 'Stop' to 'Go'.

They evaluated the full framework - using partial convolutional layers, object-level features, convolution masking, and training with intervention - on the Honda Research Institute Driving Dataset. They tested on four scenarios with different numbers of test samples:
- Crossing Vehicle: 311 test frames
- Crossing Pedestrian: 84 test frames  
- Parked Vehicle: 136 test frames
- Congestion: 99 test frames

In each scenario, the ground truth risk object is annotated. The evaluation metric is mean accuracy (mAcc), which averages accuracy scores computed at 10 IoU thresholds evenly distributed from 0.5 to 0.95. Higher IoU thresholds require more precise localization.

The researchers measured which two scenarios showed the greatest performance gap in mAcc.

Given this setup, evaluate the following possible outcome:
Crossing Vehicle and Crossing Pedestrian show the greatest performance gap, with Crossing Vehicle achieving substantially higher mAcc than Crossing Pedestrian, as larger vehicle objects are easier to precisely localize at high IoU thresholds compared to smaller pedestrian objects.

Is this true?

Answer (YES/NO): NO